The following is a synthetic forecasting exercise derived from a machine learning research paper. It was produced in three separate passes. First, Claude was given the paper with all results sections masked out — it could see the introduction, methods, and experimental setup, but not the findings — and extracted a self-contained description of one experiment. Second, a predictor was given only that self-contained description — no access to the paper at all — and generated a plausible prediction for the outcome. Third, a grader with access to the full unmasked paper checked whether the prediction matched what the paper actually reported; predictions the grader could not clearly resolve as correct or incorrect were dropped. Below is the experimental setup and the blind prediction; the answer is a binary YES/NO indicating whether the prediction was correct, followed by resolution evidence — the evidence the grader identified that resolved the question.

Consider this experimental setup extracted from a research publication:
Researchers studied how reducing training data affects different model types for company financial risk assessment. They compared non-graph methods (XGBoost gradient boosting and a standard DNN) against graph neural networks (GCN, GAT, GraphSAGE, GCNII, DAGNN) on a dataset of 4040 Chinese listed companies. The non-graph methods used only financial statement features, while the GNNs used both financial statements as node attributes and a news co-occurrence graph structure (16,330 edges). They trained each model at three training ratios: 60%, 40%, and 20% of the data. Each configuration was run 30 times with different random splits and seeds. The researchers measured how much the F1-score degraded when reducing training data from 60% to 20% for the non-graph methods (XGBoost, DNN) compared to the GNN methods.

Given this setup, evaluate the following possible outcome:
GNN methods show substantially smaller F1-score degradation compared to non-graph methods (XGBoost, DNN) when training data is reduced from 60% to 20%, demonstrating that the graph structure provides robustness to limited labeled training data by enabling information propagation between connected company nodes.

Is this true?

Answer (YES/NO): NO